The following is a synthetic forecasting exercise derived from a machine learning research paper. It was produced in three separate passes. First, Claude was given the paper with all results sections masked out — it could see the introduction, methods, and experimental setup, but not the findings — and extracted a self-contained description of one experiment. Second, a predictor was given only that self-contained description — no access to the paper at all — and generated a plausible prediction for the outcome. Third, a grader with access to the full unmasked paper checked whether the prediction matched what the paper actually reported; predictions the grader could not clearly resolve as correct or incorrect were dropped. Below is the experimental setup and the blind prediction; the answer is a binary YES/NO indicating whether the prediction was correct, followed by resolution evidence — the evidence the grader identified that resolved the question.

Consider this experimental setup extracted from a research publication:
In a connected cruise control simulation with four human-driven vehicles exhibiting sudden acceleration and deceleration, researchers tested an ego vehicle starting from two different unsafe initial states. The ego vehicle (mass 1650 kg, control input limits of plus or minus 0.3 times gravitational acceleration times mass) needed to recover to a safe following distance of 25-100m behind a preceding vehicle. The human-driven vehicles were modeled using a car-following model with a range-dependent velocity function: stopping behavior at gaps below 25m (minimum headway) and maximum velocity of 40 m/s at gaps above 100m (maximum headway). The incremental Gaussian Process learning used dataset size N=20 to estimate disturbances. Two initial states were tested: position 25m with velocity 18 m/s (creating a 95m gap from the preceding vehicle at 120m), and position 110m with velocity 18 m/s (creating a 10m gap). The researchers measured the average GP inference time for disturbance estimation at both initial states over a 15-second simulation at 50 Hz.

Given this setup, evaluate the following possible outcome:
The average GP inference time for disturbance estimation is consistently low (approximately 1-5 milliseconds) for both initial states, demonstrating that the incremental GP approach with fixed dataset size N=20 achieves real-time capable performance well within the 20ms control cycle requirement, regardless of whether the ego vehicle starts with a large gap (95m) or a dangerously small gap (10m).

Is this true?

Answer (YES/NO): NO